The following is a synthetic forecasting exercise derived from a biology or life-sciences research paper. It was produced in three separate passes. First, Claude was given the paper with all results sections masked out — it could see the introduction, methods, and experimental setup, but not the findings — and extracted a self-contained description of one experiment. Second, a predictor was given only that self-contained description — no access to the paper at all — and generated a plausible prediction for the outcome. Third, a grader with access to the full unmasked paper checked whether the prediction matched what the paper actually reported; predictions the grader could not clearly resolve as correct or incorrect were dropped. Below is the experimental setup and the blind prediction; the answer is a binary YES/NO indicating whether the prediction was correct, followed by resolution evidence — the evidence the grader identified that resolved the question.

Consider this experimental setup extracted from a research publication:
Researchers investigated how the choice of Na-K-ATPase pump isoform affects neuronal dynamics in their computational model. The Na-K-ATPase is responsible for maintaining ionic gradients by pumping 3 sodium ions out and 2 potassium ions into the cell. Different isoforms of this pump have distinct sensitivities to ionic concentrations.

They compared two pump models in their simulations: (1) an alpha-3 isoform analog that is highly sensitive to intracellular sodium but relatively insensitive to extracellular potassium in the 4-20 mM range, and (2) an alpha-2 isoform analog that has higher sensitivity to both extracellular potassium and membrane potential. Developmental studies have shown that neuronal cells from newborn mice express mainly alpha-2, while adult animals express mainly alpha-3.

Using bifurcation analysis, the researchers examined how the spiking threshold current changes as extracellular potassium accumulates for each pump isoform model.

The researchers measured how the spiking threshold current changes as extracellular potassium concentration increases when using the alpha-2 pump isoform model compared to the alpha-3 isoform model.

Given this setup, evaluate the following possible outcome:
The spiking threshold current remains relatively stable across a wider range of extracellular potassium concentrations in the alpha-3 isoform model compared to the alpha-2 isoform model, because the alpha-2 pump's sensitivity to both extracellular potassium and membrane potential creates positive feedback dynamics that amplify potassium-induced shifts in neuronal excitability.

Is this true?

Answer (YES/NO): NO